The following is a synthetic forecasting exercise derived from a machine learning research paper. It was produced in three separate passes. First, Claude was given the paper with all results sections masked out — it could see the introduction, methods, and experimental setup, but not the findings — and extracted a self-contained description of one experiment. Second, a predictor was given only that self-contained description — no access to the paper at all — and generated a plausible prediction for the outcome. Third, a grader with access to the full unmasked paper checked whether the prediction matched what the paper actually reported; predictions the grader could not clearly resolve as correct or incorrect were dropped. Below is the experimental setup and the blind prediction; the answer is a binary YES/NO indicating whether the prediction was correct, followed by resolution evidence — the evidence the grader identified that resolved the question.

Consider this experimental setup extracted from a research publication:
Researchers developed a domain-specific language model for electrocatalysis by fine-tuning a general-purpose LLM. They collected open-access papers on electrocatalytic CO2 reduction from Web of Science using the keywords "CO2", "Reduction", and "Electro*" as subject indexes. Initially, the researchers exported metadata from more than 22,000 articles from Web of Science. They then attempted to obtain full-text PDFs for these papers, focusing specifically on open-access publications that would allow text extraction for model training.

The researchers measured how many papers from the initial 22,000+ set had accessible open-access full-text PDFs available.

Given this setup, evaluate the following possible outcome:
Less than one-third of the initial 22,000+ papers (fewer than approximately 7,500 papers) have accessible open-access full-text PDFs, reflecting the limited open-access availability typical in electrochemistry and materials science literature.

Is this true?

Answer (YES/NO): NO